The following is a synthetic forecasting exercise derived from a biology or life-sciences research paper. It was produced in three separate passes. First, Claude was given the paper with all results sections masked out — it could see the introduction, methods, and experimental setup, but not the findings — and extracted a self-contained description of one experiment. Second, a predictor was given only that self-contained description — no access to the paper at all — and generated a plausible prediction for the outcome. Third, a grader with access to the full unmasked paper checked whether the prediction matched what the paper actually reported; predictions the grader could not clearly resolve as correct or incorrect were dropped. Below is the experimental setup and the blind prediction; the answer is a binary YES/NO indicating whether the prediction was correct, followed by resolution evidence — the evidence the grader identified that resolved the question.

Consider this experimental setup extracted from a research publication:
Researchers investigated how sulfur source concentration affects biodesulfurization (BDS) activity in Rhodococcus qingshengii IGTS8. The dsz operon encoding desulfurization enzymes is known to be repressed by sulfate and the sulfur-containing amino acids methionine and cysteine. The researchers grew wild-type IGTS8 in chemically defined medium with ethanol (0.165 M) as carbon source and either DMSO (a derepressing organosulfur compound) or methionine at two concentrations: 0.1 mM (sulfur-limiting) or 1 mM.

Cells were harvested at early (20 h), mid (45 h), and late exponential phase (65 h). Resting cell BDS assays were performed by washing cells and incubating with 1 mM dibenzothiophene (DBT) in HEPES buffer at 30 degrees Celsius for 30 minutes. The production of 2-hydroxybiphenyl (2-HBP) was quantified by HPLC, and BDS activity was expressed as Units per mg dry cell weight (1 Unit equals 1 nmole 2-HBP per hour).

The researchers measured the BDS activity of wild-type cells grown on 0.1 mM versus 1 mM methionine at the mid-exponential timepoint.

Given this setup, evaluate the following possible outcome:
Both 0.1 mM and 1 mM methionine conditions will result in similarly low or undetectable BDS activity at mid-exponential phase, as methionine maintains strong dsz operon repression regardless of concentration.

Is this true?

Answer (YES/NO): YES